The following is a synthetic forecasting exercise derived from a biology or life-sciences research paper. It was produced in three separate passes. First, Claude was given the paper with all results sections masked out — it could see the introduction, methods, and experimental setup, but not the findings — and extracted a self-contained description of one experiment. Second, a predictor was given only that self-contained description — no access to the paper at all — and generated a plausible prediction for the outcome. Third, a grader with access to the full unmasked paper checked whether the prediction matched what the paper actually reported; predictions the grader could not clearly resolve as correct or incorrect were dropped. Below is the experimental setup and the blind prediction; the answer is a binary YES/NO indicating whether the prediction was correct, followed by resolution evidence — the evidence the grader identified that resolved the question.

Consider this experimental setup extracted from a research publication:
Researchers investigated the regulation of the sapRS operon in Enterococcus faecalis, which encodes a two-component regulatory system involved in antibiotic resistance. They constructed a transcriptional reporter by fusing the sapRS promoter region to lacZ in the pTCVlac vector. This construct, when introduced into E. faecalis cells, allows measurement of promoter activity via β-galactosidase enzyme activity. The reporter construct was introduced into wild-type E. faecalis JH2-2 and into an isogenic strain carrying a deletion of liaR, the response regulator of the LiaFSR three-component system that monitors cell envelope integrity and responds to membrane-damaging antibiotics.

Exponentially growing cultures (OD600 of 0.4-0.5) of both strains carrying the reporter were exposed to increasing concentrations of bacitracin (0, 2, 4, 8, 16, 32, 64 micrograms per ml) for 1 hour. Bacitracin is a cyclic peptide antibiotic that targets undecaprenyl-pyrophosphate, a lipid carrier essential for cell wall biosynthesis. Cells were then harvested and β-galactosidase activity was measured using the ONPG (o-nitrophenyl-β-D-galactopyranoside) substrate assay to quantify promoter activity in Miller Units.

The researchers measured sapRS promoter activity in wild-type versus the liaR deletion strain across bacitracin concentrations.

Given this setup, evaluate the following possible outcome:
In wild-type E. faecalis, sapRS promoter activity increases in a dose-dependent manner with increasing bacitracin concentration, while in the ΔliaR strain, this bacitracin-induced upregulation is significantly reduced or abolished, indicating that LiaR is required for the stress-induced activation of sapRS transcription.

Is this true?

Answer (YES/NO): YES